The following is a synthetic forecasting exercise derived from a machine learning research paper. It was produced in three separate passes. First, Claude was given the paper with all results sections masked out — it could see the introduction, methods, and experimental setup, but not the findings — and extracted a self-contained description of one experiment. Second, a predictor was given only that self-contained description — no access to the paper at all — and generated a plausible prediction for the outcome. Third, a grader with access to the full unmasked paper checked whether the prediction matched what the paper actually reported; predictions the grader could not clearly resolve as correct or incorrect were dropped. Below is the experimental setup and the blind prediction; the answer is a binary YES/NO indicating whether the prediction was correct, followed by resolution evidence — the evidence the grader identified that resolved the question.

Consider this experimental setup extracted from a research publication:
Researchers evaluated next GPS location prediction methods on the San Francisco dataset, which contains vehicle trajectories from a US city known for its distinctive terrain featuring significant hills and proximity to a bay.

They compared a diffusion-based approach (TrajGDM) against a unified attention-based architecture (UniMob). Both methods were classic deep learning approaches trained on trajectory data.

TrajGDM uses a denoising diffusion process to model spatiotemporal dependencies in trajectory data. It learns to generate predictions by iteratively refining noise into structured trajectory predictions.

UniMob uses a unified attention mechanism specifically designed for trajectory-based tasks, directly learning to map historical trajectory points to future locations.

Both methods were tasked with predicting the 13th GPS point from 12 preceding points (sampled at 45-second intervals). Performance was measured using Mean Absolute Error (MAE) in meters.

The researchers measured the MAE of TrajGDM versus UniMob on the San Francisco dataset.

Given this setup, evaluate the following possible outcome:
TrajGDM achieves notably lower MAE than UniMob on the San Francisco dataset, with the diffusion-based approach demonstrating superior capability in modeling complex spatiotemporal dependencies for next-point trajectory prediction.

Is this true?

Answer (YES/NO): NO